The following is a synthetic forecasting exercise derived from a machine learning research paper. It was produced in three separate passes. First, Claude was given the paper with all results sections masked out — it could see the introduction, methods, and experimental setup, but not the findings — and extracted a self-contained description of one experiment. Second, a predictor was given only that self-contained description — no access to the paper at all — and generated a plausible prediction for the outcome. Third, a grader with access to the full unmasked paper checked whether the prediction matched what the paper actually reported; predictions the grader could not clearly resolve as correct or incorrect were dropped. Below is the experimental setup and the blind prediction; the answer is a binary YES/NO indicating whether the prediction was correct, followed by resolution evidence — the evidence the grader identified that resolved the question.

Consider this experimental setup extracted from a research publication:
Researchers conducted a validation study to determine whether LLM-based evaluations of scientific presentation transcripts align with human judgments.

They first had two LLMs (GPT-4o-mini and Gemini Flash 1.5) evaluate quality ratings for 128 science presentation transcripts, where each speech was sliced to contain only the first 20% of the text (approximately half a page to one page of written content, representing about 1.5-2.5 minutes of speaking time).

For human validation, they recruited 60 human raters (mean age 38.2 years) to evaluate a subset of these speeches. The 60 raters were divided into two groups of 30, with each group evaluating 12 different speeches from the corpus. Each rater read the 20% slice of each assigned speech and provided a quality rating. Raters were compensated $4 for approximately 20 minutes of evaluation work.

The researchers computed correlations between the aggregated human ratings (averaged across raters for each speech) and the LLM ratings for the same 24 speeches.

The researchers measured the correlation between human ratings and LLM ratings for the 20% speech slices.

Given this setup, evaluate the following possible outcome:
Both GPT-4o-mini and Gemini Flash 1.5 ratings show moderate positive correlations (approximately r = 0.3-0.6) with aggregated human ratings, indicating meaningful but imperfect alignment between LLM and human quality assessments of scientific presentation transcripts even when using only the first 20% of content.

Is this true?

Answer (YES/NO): NO